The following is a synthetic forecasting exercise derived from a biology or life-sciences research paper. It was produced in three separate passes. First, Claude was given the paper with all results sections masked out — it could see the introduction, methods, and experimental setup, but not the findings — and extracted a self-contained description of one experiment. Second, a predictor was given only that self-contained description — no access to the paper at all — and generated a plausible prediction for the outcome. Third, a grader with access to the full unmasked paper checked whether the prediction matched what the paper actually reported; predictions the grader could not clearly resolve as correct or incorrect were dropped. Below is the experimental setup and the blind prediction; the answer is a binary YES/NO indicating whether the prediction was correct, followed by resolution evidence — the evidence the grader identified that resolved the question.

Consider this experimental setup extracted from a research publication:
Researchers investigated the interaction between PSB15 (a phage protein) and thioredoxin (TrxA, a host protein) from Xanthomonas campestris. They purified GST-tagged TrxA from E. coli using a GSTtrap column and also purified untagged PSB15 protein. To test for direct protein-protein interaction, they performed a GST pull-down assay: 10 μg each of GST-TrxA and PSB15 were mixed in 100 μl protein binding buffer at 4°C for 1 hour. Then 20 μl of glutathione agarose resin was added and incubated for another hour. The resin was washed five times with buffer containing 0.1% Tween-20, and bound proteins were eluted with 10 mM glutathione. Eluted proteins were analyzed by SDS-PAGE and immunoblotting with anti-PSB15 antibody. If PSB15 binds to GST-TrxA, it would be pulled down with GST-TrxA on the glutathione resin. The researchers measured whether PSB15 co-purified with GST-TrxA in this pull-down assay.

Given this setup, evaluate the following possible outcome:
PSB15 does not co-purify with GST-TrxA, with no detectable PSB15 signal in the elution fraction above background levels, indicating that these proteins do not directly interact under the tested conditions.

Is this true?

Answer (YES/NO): NO